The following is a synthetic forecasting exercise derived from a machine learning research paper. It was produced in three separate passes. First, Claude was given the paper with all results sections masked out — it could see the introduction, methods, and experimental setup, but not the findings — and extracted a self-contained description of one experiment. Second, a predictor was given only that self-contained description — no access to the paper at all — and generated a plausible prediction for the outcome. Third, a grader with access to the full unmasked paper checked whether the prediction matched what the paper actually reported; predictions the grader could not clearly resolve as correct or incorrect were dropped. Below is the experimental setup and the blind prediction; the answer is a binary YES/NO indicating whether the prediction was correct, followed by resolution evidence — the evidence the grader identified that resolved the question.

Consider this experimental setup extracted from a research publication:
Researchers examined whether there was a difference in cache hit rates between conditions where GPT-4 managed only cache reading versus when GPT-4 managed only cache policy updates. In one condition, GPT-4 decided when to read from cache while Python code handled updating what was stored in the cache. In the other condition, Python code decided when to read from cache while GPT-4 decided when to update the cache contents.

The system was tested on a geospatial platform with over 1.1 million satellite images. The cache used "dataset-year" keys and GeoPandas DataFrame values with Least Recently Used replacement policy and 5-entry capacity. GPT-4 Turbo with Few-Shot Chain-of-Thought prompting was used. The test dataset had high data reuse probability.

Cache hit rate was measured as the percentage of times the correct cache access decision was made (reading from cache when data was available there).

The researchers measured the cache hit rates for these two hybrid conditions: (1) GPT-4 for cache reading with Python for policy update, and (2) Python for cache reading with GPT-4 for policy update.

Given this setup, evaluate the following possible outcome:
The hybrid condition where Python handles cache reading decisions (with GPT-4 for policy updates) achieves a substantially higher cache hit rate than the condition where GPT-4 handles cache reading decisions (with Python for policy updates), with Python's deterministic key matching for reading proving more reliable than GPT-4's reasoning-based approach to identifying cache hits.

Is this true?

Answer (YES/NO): NO